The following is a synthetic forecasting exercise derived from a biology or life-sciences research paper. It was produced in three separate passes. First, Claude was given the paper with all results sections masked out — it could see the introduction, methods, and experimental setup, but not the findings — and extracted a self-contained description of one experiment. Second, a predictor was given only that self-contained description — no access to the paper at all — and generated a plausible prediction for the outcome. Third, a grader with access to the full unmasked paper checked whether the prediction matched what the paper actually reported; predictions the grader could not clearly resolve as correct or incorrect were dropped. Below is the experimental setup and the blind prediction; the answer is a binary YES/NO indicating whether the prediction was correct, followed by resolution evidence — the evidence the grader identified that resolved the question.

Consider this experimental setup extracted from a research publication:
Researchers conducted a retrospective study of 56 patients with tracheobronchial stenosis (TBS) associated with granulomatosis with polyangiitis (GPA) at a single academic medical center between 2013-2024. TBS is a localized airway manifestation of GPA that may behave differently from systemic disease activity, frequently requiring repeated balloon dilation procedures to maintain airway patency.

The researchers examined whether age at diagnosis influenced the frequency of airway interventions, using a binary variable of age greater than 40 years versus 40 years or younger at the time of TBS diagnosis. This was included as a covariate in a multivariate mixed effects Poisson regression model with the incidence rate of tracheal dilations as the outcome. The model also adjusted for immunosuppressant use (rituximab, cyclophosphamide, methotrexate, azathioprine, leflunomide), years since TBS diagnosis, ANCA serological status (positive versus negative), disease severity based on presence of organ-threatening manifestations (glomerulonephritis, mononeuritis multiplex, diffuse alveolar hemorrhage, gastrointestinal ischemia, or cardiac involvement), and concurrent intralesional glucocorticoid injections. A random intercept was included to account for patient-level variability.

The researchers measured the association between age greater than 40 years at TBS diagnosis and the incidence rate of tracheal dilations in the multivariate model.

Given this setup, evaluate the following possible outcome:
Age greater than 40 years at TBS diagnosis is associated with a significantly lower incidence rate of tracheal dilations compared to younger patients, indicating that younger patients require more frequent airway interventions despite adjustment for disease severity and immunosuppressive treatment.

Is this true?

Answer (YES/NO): YES